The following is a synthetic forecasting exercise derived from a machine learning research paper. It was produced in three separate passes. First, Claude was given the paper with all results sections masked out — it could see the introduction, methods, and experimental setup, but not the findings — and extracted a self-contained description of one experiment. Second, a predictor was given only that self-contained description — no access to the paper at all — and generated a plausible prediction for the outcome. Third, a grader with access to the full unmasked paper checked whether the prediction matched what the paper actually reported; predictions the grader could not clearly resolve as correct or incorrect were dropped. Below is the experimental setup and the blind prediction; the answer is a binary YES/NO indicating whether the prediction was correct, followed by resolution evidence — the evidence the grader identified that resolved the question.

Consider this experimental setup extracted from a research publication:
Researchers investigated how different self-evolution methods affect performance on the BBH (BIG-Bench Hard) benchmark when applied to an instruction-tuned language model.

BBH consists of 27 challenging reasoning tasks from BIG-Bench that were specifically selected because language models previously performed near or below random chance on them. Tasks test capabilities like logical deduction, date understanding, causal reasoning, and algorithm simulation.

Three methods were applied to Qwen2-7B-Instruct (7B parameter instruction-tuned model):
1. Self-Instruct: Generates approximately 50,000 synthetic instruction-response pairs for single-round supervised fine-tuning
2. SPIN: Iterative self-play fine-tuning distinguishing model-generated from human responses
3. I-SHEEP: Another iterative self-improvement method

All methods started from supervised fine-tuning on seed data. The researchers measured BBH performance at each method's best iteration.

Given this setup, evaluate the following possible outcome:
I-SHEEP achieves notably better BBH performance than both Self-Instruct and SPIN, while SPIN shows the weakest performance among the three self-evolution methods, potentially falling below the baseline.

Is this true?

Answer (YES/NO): NO